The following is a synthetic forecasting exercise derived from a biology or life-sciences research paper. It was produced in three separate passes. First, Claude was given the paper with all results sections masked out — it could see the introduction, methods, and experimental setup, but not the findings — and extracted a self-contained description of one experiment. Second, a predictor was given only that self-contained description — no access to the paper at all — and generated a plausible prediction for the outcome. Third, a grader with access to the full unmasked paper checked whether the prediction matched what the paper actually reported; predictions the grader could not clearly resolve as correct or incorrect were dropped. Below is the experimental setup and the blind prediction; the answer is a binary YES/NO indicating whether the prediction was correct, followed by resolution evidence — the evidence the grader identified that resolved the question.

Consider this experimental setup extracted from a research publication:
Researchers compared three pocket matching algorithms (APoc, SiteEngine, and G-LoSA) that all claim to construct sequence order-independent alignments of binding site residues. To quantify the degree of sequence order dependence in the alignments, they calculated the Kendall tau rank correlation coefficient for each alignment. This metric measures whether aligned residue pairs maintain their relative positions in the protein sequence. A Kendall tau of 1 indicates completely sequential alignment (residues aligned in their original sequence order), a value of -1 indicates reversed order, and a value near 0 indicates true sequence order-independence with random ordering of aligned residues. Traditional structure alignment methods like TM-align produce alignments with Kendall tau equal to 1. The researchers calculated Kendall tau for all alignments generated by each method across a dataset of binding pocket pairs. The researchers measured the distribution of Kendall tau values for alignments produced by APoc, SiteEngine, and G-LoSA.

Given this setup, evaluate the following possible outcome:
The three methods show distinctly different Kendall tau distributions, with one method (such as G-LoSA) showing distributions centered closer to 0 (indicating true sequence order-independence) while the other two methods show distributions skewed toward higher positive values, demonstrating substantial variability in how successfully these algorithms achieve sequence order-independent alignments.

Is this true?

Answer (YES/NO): NO